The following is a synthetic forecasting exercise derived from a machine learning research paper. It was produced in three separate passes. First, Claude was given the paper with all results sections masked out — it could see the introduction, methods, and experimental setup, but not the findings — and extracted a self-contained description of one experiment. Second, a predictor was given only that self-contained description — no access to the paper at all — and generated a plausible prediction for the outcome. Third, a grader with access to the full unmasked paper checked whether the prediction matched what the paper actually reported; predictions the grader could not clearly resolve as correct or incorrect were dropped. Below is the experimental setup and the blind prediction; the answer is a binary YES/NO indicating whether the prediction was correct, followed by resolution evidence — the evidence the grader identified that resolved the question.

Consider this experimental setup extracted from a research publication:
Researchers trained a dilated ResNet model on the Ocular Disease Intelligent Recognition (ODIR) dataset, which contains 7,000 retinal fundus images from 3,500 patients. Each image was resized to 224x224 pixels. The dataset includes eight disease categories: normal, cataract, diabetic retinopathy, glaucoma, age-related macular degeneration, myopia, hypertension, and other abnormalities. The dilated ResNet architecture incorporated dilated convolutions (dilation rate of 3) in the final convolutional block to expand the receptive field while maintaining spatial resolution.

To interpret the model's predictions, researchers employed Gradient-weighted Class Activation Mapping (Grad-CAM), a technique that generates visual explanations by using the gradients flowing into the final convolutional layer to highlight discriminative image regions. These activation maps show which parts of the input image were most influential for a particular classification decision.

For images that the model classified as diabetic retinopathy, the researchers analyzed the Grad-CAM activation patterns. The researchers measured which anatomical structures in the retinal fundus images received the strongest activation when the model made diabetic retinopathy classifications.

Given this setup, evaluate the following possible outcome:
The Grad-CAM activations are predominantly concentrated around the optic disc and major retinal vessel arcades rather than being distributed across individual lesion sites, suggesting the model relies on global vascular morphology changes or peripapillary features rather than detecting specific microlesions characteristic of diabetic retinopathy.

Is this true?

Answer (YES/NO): NO